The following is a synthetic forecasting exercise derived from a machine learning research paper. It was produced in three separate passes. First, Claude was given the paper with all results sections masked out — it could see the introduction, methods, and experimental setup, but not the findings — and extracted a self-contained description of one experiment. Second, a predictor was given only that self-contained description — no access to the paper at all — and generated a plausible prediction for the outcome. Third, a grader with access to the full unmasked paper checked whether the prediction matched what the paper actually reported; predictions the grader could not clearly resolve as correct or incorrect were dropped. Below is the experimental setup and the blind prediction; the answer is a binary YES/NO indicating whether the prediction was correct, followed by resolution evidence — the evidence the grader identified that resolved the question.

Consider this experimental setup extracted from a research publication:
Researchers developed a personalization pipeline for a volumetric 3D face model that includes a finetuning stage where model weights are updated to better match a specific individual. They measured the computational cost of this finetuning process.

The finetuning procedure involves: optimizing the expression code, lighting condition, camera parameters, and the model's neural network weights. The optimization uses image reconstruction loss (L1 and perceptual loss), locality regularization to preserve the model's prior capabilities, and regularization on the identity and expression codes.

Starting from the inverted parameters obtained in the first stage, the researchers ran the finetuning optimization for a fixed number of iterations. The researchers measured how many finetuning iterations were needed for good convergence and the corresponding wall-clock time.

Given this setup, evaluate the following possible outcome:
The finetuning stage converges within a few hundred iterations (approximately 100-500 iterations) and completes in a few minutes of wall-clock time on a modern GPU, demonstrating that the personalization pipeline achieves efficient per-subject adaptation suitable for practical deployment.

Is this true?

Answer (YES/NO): YES